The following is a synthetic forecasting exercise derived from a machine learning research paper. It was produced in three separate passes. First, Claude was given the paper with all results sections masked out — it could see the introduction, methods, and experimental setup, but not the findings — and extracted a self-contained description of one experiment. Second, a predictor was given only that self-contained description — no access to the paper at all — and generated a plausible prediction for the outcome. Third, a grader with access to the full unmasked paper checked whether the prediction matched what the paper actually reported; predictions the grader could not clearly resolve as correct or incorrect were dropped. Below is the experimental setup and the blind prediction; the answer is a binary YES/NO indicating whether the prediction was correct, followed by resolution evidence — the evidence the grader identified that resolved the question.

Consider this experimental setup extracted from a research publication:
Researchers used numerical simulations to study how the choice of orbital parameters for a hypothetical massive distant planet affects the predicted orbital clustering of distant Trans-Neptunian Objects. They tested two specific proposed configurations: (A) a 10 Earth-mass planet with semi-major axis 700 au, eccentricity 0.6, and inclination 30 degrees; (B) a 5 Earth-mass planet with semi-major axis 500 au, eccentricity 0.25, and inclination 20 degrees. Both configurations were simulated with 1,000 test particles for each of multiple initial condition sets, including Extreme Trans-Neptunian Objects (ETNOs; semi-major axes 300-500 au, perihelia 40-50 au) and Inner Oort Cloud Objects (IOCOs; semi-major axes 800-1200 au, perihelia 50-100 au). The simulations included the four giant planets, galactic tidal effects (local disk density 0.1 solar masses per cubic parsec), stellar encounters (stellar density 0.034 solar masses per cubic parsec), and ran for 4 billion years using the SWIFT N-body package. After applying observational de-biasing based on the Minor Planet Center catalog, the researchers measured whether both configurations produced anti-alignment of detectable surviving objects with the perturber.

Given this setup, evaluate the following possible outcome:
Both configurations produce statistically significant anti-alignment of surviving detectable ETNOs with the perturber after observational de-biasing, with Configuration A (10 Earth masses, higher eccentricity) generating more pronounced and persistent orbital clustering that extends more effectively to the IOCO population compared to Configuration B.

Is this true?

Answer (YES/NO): NO